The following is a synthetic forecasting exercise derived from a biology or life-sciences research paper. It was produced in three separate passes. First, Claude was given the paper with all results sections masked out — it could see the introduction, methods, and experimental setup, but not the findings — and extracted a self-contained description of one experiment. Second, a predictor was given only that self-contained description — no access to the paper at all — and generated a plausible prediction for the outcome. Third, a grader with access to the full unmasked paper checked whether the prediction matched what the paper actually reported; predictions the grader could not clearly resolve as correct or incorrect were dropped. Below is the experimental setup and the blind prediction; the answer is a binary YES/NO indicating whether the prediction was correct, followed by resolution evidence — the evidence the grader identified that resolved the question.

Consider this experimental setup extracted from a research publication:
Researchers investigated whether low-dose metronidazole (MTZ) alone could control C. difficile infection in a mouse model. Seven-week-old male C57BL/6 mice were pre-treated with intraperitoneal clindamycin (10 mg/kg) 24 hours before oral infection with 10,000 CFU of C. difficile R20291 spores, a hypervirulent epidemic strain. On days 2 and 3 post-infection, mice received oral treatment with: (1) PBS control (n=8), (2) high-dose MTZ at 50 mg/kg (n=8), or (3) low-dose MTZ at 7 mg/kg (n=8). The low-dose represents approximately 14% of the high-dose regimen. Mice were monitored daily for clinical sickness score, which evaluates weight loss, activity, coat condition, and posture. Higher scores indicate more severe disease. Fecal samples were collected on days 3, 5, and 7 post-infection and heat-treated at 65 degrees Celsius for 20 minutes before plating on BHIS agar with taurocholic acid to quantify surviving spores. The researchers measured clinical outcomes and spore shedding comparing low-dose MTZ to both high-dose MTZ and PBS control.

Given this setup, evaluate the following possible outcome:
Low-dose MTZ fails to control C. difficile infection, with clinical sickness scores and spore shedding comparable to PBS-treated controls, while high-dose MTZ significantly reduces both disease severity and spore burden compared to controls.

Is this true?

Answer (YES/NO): NO